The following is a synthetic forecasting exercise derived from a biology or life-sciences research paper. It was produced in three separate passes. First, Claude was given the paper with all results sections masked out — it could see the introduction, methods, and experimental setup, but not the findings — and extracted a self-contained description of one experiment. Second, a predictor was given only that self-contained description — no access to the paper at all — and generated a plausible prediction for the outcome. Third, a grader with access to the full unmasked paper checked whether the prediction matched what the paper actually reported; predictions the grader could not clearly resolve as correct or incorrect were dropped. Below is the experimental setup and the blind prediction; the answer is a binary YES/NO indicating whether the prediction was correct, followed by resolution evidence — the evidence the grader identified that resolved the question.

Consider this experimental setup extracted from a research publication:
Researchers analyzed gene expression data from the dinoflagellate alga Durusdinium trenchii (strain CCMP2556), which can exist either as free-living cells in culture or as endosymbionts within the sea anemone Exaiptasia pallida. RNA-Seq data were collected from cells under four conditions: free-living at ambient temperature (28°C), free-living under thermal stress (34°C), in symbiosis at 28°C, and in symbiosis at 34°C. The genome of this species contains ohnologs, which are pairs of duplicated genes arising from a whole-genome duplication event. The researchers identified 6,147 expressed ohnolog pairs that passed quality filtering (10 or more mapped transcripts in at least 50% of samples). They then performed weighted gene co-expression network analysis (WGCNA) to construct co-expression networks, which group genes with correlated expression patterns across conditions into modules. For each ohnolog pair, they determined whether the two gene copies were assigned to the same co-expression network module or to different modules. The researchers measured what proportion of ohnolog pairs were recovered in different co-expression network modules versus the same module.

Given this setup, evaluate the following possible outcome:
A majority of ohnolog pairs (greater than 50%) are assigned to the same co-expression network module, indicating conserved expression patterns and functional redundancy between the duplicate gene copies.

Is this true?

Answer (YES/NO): NO